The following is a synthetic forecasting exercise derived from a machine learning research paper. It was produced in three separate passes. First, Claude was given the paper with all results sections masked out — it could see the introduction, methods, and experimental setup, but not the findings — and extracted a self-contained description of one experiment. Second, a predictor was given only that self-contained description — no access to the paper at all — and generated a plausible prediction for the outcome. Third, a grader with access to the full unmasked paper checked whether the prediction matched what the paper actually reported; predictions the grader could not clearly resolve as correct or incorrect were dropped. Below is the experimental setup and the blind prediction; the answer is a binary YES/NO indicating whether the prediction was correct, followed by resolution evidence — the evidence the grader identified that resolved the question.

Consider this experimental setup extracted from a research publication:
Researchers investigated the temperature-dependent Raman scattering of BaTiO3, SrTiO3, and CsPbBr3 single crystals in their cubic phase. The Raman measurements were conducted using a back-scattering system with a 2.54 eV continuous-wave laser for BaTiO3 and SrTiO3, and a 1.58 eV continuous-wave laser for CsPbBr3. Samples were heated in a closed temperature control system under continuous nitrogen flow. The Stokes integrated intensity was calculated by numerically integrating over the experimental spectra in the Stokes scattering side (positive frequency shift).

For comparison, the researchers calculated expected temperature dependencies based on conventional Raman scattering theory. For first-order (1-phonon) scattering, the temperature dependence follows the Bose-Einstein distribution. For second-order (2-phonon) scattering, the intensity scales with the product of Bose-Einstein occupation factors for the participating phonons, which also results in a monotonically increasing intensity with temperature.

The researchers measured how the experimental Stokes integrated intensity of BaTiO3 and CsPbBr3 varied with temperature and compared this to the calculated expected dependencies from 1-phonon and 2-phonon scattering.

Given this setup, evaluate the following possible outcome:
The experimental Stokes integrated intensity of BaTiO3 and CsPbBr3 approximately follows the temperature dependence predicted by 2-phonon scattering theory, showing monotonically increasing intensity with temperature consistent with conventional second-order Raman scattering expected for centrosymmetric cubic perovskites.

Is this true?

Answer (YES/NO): NO